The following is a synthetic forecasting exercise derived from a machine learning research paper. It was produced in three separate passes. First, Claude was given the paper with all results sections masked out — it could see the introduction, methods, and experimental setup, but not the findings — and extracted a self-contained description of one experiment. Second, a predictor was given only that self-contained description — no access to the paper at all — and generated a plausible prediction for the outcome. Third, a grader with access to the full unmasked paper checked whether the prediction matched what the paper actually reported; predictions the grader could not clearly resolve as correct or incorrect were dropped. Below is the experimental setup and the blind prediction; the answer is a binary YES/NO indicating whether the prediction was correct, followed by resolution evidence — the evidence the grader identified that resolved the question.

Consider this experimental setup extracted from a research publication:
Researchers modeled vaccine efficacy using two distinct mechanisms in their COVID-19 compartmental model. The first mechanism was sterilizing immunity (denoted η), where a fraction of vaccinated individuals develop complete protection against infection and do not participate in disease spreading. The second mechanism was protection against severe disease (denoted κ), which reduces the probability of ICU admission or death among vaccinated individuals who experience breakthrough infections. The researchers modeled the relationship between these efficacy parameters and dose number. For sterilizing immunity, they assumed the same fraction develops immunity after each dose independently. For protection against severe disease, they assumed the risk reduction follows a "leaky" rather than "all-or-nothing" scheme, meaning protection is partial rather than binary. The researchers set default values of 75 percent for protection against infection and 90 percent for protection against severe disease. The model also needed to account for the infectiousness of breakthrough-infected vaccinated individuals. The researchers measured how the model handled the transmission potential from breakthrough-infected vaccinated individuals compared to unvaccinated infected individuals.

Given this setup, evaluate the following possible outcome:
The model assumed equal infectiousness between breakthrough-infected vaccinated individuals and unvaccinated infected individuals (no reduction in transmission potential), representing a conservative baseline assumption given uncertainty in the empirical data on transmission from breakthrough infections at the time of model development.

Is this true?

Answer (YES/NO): NO